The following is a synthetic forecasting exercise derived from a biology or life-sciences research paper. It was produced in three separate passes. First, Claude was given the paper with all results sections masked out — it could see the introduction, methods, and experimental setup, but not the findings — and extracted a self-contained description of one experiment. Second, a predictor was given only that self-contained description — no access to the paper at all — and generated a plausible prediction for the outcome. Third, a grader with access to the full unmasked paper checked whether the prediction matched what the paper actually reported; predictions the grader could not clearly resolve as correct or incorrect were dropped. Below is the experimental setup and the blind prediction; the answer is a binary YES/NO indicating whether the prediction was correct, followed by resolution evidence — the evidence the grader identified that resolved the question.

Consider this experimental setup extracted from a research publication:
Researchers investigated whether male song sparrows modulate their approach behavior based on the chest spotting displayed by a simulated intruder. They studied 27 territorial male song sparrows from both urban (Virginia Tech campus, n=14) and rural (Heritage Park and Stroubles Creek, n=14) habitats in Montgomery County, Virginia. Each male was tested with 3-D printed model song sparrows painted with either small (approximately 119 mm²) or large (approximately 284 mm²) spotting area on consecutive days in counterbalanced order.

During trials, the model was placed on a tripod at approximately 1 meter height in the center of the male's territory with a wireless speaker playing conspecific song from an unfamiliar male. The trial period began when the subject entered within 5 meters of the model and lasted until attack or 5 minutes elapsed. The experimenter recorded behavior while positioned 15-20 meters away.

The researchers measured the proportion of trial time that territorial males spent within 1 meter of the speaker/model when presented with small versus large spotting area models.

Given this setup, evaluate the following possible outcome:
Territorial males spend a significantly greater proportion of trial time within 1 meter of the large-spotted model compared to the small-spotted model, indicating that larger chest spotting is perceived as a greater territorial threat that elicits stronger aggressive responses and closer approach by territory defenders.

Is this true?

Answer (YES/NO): NO